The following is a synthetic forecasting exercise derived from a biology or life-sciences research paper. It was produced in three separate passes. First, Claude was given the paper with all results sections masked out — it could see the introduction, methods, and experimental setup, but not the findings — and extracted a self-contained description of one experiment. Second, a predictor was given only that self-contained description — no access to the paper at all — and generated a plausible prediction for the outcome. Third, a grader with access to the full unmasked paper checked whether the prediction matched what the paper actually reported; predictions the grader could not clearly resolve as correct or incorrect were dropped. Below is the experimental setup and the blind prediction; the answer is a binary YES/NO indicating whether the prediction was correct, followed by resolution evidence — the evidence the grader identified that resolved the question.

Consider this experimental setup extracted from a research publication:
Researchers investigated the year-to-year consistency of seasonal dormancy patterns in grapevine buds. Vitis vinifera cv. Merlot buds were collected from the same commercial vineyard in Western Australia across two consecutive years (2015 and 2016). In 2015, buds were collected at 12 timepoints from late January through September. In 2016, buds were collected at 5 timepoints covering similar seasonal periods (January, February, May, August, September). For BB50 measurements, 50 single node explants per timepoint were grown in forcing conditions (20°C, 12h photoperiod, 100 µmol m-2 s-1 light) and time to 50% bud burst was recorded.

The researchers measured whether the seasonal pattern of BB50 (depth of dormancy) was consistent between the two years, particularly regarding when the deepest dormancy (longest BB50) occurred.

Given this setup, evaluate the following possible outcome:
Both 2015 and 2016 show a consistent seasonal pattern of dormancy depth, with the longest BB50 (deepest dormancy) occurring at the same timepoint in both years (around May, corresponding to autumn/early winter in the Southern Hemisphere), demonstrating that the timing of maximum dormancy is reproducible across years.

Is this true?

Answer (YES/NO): NO